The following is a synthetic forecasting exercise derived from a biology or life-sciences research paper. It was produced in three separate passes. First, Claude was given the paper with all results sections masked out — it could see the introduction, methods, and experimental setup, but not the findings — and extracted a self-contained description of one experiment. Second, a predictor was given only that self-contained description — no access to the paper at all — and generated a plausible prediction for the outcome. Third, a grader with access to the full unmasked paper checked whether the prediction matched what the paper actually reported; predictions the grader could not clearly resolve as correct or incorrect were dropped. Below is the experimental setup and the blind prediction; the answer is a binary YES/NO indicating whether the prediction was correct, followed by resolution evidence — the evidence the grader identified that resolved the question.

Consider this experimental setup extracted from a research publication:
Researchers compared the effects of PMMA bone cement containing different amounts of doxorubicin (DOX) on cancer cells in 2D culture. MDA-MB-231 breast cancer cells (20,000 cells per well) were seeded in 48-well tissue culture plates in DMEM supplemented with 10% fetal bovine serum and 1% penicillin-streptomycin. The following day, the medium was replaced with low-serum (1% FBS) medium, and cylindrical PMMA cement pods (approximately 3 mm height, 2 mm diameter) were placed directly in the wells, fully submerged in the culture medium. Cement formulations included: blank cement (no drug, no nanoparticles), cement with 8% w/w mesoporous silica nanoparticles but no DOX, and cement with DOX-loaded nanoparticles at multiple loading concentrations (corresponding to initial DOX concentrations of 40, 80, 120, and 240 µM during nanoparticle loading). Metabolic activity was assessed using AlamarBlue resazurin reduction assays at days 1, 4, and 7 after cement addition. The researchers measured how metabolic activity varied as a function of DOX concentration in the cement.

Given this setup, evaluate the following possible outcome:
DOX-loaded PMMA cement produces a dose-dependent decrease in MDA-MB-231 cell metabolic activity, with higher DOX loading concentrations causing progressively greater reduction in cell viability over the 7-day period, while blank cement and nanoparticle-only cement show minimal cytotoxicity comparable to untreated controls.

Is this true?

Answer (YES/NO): NO